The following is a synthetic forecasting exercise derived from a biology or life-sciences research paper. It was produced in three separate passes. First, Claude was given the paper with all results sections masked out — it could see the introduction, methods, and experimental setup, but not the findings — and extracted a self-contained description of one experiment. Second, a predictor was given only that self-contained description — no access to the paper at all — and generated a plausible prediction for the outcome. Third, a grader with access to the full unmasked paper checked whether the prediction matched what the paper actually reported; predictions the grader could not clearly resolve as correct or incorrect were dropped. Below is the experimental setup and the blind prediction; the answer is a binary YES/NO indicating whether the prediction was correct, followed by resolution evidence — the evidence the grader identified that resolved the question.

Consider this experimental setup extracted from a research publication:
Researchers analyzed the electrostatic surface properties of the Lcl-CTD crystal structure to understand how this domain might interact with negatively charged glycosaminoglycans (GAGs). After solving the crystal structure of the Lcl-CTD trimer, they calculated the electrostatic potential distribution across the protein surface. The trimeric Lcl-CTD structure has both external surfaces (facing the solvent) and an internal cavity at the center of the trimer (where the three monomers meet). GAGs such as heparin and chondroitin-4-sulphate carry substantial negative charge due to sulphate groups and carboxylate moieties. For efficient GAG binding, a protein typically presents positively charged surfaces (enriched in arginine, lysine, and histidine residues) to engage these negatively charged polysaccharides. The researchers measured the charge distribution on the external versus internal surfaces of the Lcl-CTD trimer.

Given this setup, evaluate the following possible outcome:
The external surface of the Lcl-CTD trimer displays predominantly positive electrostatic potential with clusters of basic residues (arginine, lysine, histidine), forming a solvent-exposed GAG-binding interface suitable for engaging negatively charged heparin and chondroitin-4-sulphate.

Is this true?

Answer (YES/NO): YES